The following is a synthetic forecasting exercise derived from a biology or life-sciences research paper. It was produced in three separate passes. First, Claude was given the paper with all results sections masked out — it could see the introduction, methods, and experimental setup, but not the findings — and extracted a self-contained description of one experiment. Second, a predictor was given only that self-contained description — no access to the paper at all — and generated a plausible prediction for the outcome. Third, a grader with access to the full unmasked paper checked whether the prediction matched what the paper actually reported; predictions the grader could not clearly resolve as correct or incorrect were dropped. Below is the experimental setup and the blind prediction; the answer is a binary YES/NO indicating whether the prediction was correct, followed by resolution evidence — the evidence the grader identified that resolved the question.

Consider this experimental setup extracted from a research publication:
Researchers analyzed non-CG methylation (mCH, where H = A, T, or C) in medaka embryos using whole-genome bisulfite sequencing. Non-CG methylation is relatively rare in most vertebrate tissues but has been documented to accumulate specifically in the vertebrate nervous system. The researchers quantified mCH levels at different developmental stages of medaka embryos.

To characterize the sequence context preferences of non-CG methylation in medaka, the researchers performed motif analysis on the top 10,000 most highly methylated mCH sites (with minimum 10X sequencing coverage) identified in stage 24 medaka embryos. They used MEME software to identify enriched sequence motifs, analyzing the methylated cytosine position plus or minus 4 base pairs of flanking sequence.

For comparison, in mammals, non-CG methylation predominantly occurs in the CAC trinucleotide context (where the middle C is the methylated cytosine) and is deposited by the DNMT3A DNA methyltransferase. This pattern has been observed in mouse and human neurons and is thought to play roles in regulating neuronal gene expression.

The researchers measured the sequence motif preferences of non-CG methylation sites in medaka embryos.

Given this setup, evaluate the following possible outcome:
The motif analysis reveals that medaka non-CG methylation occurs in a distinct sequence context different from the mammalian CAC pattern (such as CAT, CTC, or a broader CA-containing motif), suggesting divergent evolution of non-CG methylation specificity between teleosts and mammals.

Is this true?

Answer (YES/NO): NO